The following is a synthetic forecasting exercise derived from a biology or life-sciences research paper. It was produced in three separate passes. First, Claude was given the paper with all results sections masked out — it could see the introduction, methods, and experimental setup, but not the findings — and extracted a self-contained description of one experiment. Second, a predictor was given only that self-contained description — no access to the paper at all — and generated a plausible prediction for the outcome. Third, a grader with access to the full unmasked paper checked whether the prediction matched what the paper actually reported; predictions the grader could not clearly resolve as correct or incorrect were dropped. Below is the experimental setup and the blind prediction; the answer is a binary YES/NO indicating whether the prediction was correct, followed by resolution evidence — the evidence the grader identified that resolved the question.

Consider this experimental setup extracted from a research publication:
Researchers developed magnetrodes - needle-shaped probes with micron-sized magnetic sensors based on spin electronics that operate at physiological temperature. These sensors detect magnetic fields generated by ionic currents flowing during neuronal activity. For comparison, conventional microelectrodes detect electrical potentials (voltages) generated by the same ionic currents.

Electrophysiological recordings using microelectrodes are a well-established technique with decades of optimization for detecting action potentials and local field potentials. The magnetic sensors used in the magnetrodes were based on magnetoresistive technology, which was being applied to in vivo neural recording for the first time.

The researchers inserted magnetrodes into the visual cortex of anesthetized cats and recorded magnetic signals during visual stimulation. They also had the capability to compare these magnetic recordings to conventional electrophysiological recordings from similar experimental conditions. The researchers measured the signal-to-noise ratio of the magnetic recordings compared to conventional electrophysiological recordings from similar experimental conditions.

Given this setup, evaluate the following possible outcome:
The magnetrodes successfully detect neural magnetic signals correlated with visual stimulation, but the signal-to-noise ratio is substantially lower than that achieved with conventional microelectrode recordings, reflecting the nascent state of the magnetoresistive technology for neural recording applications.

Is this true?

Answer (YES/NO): YES